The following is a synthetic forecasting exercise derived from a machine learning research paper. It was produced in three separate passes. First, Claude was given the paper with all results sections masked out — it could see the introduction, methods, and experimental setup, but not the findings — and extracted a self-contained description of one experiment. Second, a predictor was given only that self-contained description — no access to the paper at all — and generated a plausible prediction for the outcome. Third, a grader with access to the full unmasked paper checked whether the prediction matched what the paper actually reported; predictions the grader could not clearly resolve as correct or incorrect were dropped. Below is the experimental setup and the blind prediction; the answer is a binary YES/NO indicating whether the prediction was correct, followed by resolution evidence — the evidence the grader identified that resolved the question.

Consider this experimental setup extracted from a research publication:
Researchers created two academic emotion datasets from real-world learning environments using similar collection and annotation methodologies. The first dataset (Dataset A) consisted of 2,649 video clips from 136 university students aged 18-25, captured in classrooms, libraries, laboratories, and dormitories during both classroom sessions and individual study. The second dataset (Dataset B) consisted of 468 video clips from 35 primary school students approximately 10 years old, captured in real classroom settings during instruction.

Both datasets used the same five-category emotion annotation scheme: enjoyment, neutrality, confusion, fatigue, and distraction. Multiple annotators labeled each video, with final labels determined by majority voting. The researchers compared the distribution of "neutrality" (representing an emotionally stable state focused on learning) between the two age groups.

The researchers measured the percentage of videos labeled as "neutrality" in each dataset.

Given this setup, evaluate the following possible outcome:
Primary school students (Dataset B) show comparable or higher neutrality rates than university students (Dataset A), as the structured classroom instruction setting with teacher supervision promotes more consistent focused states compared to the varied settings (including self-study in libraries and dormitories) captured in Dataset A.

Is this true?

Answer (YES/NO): YES